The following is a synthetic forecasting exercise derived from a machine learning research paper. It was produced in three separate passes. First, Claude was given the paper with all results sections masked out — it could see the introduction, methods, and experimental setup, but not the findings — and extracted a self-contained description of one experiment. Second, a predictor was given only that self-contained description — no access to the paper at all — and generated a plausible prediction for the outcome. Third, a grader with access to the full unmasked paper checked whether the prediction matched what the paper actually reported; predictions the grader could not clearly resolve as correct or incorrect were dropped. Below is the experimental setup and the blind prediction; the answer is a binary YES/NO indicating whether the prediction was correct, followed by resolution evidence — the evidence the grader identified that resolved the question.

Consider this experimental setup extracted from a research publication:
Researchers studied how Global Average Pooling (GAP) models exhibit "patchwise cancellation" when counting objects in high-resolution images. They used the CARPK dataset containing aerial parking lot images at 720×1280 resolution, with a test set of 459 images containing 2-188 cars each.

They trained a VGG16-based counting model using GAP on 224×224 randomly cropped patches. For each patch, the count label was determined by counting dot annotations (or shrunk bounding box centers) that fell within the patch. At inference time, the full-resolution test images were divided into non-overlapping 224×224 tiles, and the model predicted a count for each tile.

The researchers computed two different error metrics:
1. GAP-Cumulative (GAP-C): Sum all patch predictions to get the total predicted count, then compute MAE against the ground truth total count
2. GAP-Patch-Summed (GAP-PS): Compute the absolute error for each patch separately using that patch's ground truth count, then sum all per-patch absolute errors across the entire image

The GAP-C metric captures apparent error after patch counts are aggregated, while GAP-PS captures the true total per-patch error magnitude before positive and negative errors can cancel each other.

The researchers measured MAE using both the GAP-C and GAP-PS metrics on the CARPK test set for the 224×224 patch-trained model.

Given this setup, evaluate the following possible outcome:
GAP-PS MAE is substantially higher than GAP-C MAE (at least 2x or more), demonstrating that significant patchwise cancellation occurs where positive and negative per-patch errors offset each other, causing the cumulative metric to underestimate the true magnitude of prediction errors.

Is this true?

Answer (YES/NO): YES